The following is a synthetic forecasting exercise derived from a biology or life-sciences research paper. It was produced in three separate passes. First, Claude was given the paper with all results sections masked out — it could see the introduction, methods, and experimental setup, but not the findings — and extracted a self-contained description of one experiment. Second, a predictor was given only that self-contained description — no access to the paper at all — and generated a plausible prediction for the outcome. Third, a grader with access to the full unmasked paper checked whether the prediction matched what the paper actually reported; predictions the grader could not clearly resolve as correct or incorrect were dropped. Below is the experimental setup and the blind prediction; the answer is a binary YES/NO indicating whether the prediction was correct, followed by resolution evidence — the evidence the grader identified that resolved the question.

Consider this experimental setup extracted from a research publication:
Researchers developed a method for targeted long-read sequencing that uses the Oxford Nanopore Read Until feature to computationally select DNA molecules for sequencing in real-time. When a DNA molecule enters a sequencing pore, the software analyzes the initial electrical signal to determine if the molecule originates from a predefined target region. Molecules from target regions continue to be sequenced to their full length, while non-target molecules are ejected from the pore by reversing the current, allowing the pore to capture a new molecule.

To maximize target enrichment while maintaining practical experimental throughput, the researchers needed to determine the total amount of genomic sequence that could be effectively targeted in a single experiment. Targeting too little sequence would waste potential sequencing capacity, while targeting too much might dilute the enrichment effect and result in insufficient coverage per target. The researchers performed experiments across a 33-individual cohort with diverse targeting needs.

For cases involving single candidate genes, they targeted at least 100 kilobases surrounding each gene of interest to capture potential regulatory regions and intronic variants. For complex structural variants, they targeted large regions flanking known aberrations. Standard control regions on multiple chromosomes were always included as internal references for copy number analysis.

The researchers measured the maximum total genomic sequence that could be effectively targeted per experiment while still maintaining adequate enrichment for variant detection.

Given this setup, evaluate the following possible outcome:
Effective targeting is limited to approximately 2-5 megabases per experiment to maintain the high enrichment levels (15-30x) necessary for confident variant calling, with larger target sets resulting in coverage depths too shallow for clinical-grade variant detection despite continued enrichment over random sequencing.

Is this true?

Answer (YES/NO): NO